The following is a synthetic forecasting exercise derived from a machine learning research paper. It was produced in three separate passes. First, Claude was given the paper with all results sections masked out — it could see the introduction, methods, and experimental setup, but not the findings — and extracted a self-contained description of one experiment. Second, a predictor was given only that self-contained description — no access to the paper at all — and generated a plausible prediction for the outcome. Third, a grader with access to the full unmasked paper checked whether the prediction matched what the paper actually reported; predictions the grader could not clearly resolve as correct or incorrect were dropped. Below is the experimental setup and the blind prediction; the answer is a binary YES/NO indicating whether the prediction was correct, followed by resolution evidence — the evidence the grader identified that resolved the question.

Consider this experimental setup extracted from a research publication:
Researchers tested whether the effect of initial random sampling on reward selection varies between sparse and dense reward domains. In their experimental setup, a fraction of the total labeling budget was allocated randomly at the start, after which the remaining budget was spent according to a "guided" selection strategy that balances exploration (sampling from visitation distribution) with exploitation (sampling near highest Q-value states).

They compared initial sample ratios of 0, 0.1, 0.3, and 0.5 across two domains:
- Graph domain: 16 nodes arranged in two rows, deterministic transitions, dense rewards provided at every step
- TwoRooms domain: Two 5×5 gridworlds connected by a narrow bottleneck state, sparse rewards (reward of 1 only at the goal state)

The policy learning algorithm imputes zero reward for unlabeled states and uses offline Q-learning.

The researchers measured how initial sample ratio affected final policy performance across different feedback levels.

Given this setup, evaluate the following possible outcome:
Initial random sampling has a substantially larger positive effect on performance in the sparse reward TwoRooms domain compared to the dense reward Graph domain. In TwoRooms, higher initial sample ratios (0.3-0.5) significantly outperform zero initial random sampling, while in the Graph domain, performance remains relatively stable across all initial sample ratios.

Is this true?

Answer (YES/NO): NO